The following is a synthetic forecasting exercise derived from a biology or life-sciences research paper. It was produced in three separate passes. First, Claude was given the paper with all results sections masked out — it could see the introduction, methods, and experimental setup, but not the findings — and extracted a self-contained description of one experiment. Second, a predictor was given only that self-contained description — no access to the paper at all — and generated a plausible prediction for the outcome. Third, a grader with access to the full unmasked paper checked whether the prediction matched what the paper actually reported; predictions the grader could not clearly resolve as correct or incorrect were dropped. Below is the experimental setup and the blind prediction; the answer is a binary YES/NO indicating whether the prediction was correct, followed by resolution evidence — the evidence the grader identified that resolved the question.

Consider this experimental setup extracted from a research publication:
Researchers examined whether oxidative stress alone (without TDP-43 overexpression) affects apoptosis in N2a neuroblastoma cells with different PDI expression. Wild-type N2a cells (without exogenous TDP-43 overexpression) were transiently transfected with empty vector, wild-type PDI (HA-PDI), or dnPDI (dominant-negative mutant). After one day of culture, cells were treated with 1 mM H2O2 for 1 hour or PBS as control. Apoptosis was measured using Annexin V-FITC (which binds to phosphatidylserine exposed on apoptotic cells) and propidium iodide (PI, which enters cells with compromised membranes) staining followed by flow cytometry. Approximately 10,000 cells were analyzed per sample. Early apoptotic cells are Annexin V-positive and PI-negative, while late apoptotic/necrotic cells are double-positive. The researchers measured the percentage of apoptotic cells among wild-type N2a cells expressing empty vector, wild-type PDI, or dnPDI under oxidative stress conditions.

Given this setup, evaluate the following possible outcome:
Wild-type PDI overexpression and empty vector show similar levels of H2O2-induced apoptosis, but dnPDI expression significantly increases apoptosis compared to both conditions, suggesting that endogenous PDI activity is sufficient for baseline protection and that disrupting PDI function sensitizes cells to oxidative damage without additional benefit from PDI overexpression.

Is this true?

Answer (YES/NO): NO